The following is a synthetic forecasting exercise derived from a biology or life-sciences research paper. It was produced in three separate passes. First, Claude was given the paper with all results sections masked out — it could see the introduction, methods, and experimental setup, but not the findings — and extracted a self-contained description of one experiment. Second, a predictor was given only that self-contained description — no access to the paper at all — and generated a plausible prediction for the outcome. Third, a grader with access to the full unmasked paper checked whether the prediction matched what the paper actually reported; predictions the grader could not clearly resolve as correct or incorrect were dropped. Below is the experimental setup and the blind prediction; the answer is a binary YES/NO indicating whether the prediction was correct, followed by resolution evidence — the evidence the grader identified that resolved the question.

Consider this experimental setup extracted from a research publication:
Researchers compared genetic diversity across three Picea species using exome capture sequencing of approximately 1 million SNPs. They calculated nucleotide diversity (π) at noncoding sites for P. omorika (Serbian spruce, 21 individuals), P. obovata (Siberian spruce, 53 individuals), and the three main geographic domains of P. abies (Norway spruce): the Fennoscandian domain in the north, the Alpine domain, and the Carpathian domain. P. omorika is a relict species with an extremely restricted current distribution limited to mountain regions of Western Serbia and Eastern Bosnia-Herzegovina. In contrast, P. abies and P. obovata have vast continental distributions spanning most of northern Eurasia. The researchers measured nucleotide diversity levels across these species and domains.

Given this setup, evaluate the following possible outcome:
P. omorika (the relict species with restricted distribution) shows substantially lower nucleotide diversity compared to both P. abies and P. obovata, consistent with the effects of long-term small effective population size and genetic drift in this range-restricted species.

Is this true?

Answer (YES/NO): NO